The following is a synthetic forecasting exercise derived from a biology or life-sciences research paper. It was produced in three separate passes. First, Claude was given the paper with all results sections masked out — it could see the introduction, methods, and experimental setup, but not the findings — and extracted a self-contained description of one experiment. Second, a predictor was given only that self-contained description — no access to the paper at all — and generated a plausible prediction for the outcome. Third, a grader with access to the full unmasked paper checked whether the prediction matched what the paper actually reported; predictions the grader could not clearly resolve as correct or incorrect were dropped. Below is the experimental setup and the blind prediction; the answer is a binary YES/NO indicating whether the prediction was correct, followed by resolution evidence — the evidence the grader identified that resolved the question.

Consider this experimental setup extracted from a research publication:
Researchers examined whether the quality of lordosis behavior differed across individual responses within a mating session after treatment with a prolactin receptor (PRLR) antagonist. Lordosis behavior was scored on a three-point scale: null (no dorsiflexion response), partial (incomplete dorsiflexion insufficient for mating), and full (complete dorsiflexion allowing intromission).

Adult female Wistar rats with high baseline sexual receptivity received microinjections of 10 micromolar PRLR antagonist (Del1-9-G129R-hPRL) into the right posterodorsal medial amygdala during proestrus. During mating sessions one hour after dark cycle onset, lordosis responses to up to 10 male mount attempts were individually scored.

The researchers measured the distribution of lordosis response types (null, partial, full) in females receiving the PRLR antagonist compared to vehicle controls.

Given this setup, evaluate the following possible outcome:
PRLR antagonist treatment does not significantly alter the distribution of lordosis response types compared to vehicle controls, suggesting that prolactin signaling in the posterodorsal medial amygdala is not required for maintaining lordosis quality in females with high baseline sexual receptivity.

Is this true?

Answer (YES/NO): NO